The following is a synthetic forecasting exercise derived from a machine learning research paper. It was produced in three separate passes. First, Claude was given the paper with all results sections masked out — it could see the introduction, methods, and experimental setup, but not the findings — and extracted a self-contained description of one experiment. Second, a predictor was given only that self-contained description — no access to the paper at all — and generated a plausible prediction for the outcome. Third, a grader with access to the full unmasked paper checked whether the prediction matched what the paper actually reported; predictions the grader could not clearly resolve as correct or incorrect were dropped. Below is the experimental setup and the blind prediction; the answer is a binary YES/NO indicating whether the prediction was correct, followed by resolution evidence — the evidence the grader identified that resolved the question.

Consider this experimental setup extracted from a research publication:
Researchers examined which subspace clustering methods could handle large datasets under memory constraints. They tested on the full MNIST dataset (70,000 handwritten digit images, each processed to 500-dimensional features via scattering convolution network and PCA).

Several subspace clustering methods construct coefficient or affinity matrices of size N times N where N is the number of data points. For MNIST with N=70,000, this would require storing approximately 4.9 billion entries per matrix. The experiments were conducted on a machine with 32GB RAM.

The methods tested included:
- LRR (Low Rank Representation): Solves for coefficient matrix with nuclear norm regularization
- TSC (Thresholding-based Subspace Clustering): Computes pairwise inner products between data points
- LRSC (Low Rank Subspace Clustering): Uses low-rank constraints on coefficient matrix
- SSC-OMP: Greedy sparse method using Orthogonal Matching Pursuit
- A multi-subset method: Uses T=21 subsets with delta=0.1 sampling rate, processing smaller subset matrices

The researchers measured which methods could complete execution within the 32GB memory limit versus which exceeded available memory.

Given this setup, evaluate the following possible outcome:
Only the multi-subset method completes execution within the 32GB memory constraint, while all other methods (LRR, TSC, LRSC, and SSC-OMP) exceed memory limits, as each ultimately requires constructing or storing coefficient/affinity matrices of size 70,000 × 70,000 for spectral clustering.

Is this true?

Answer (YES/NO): NO